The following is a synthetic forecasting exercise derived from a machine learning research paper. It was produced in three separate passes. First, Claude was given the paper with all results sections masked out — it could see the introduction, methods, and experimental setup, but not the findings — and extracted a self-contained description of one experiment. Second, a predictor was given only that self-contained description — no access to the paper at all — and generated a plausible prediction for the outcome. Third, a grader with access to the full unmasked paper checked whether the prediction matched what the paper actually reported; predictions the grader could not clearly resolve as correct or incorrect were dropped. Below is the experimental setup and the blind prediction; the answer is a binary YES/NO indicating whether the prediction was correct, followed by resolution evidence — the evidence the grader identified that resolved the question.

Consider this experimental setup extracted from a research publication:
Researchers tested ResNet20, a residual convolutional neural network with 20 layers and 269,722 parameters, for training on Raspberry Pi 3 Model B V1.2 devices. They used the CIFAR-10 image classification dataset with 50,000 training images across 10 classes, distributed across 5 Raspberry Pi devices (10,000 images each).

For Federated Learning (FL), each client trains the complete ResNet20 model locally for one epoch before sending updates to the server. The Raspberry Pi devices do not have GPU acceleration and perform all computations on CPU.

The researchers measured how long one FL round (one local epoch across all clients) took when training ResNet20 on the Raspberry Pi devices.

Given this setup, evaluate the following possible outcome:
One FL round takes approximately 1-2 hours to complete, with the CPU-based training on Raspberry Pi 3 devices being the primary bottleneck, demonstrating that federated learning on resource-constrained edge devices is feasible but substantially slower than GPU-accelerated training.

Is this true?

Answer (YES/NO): NO